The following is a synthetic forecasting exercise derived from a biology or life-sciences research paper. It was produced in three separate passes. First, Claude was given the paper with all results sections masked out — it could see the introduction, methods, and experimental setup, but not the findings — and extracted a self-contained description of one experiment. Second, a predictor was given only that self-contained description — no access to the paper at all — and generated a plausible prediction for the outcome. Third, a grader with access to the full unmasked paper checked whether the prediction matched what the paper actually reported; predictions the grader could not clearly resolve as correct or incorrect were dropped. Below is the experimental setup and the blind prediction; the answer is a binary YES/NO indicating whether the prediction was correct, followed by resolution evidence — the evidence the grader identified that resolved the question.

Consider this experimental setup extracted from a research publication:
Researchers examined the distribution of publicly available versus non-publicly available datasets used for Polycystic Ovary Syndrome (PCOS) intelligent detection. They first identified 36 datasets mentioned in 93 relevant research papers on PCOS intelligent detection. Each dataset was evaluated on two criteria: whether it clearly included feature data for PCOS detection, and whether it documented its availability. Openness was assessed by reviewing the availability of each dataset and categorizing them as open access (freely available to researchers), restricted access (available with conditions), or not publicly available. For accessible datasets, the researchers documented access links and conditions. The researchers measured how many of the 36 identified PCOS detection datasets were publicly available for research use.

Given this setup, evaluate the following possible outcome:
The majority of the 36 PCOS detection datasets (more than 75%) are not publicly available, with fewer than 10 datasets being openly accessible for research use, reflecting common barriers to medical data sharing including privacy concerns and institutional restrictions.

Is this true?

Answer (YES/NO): NO